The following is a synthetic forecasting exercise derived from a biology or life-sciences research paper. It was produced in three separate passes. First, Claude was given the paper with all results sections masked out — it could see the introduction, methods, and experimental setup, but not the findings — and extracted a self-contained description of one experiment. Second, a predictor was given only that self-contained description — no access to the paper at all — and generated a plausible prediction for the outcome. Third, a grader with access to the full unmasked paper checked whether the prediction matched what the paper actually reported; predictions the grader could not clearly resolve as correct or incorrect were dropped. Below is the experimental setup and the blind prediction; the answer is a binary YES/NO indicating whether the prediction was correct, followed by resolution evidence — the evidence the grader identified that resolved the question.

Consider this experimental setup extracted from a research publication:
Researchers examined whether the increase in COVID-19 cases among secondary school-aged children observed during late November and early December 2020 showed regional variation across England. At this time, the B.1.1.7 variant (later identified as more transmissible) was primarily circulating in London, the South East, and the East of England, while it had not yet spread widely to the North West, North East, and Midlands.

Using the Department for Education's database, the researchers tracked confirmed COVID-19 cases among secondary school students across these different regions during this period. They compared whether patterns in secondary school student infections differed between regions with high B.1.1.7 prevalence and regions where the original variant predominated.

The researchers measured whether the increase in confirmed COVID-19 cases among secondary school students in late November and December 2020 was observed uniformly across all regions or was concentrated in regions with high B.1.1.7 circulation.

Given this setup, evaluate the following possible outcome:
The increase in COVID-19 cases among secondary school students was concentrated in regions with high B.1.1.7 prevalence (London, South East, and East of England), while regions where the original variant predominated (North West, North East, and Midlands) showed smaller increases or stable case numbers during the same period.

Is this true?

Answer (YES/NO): YES